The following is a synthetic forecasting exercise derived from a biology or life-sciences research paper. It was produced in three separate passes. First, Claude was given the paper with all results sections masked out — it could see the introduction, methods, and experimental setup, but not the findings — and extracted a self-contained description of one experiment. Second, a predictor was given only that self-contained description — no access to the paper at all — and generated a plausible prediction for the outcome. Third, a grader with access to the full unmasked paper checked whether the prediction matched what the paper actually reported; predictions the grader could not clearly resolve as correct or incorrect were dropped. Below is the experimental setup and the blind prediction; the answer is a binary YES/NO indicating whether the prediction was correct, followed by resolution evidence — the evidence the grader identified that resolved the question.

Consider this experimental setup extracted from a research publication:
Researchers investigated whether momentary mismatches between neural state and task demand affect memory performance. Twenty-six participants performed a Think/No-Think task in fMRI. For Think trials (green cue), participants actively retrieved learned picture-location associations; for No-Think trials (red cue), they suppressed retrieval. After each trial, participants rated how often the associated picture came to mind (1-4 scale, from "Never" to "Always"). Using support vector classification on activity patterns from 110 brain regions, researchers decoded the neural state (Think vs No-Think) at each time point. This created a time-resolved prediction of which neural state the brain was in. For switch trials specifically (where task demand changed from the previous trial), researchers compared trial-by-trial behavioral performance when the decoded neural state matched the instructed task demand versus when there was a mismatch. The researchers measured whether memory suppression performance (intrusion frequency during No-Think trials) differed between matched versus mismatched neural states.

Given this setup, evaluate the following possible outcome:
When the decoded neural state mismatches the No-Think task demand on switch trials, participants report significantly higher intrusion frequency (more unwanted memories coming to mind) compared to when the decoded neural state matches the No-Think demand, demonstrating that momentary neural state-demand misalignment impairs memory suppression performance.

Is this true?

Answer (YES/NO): YES